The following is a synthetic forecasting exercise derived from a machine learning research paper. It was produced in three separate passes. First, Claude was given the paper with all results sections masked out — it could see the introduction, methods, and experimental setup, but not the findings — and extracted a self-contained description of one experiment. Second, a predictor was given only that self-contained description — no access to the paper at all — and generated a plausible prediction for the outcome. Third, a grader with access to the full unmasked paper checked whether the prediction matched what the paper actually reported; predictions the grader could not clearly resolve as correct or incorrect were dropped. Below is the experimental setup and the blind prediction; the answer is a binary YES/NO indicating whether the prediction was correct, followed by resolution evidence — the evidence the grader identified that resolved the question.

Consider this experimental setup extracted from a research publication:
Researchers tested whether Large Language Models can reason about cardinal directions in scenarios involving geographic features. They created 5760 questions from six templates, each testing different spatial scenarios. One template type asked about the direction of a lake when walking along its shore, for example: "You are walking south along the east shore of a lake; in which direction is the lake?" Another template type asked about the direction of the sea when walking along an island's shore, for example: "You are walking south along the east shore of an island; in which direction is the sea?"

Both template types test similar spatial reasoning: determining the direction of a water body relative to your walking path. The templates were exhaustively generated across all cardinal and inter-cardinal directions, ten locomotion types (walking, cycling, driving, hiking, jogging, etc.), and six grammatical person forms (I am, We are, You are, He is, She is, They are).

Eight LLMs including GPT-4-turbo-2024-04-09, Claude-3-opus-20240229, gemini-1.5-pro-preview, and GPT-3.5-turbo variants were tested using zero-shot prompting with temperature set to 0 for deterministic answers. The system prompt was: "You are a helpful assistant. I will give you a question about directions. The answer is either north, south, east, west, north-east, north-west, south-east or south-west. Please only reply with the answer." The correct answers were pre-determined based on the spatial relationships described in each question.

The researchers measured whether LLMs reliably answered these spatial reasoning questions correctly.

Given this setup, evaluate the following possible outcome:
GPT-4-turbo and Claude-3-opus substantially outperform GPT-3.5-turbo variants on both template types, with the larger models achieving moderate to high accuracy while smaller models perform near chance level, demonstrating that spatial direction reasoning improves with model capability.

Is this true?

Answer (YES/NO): NO